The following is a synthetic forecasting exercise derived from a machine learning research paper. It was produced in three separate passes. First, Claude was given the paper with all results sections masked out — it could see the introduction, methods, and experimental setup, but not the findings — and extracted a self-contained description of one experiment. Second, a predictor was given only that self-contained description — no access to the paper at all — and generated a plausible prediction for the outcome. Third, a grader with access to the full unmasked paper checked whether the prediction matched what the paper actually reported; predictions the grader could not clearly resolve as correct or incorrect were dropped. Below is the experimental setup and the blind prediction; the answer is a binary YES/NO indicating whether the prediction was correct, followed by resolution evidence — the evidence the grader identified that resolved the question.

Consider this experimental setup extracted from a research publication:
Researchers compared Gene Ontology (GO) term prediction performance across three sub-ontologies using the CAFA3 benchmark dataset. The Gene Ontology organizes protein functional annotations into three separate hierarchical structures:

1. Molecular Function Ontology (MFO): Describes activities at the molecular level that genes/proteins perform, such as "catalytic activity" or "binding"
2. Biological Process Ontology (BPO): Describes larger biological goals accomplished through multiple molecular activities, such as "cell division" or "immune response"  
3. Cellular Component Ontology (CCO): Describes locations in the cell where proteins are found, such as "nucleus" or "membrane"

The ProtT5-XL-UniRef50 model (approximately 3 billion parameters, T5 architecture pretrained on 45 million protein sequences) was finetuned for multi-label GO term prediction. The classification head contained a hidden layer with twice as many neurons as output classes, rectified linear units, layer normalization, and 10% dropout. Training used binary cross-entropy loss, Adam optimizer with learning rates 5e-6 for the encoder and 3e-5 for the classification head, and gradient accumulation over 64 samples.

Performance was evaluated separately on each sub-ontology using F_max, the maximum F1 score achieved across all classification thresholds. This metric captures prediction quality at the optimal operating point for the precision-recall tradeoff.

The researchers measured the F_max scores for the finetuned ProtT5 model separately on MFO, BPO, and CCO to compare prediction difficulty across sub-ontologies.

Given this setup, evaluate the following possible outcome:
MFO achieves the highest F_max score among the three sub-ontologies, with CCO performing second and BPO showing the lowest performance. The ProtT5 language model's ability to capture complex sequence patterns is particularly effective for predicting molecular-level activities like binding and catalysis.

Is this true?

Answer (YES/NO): NO